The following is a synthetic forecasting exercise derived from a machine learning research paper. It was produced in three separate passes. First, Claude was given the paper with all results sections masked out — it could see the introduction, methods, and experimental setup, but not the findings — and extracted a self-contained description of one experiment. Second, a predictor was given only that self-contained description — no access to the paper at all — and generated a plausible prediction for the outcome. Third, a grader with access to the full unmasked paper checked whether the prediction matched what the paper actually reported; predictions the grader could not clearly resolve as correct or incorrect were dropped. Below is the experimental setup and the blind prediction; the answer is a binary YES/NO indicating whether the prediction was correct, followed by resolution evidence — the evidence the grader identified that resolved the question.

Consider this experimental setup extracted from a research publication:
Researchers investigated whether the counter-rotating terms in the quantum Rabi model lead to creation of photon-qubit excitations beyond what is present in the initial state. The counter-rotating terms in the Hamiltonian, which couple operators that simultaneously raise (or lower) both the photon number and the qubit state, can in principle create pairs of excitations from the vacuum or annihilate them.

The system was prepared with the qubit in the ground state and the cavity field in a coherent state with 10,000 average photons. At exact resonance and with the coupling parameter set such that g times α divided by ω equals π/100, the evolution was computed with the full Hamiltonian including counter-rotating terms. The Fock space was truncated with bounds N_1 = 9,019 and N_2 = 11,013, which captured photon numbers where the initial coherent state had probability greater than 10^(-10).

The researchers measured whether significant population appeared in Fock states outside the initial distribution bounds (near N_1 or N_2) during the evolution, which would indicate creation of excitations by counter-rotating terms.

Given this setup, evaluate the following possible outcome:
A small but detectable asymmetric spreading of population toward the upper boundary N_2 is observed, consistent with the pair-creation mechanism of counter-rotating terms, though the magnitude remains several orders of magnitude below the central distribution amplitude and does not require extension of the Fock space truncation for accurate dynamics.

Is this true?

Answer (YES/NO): NO